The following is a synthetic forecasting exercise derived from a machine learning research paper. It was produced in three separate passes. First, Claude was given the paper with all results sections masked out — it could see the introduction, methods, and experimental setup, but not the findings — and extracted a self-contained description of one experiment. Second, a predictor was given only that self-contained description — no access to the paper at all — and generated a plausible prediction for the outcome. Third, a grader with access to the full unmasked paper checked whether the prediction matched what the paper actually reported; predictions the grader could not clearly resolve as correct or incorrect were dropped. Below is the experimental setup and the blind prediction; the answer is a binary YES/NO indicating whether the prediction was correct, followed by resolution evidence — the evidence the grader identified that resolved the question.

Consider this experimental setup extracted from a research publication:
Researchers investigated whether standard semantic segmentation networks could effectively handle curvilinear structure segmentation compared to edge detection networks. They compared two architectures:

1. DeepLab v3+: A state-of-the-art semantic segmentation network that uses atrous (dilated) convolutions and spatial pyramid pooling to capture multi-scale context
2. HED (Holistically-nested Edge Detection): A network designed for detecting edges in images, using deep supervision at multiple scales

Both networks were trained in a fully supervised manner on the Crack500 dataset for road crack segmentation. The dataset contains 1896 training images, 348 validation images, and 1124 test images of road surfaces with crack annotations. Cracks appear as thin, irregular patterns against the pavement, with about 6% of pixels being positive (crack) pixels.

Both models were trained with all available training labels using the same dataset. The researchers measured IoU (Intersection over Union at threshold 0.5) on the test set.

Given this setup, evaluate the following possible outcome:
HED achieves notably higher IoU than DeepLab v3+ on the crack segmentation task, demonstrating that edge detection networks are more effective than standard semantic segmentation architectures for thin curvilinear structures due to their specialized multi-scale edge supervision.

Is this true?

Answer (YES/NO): NO